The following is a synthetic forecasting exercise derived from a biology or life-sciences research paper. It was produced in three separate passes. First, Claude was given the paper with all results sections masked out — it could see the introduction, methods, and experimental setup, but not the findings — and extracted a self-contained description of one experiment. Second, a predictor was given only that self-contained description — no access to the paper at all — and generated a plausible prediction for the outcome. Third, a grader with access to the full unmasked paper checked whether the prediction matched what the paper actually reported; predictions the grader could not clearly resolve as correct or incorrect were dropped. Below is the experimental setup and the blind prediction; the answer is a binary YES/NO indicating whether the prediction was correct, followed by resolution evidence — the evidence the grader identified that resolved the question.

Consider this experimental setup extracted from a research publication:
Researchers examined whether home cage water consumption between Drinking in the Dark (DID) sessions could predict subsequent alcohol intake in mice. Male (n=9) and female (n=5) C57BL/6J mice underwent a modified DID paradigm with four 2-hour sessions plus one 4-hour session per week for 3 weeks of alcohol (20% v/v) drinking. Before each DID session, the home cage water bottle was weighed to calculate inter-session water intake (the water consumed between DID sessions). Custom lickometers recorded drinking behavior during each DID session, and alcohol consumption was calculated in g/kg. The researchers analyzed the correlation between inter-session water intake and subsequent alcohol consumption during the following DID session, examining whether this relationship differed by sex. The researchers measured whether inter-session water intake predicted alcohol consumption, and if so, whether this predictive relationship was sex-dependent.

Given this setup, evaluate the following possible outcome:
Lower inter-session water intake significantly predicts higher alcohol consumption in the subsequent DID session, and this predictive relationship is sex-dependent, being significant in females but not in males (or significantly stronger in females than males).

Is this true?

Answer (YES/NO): NO